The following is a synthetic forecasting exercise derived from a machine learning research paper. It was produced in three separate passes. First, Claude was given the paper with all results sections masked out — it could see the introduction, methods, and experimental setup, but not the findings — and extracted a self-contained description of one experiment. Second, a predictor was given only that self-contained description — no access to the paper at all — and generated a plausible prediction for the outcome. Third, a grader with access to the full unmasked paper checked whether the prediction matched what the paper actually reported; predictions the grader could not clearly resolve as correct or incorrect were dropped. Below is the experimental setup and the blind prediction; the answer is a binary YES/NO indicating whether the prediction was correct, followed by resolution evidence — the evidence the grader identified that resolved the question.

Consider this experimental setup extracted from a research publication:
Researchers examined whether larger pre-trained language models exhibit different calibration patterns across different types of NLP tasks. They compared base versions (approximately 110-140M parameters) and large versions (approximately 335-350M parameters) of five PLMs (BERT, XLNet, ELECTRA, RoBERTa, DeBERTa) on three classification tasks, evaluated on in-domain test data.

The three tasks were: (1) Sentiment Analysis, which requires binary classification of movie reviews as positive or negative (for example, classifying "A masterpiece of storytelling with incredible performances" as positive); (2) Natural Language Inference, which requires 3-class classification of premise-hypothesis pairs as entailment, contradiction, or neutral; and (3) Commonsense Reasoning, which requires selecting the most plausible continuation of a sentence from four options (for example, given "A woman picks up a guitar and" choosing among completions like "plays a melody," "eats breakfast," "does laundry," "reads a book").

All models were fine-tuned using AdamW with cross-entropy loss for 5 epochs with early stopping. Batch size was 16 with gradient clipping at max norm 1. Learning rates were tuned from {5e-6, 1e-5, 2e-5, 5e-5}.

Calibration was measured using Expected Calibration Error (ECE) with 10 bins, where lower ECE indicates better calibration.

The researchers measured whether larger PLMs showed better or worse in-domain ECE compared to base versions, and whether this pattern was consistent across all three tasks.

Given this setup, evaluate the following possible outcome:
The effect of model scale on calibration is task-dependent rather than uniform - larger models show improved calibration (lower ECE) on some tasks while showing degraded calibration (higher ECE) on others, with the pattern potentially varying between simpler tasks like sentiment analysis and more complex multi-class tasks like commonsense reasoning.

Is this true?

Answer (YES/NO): YES